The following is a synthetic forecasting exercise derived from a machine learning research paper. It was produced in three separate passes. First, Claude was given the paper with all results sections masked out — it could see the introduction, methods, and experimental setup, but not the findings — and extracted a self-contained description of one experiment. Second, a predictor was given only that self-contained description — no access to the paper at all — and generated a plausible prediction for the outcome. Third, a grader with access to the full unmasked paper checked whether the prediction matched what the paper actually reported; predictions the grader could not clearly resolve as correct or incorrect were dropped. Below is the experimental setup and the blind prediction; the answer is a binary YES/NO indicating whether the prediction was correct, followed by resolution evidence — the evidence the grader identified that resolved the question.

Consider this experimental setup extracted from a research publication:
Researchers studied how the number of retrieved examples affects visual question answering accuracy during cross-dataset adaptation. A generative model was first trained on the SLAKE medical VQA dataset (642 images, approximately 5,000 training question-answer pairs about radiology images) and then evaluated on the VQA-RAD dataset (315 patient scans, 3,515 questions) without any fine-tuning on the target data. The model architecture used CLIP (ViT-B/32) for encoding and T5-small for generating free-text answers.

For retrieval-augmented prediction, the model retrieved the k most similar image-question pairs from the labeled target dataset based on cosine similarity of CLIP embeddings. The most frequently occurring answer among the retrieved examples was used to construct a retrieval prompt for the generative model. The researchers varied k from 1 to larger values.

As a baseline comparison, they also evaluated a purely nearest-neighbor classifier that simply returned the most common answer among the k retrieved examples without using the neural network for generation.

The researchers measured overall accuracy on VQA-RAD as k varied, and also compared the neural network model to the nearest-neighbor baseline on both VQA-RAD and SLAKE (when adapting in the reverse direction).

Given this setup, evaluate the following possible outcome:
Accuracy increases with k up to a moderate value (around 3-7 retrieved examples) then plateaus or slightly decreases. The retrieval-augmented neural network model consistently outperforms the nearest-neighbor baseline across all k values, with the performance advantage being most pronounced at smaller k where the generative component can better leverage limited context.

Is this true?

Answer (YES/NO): NO